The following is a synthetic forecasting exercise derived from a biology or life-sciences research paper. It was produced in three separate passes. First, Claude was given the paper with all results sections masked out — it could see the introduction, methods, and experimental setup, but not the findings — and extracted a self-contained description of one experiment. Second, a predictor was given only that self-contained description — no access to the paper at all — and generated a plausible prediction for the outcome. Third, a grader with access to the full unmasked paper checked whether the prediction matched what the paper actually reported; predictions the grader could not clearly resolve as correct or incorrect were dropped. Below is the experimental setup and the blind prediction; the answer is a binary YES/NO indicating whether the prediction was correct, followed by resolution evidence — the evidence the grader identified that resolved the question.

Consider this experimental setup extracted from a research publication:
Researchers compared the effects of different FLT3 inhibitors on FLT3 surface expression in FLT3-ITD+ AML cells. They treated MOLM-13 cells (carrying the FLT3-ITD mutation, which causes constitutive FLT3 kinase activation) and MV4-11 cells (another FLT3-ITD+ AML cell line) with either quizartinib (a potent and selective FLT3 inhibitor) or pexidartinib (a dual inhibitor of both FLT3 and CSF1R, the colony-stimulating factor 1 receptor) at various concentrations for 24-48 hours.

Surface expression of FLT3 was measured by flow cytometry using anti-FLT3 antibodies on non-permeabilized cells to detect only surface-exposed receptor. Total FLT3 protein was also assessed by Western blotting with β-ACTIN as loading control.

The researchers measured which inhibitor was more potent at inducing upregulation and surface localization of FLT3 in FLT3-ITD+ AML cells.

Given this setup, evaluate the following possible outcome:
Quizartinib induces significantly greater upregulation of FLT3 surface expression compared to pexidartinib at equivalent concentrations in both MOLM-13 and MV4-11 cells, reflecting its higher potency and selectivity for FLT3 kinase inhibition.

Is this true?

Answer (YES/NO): NO